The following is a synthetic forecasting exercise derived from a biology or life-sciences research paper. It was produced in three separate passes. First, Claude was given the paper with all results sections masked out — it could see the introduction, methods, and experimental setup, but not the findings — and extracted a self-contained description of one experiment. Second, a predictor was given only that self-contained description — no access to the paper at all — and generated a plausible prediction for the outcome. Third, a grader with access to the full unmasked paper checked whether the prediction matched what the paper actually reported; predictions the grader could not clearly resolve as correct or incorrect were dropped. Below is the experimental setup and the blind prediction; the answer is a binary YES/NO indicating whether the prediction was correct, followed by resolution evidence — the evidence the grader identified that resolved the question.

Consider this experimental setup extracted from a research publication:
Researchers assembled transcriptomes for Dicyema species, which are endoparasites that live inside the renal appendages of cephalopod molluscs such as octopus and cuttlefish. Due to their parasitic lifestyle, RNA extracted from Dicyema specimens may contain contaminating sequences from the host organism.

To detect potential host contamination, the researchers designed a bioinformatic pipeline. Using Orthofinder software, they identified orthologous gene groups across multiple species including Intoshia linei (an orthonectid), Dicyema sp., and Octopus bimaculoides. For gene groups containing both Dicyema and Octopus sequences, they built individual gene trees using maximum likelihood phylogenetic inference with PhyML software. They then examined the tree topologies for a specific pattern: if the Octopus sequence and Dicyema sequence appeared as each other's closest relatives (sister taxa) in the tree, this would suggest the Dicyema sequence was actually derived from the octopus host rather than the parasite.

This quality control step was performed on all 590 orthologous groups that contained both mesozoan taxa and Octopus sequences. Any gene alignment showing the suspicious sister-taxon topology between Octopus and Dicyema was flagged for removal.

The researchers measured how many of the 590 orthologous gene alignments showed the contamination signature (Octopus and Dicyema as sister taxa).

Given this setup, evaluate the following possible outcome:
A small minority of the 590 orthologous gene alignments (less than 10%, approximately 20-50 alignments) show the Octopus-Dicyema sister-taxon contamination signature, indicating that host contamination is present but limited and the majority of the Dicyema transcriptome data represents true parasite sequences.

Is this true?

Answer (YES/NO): NO